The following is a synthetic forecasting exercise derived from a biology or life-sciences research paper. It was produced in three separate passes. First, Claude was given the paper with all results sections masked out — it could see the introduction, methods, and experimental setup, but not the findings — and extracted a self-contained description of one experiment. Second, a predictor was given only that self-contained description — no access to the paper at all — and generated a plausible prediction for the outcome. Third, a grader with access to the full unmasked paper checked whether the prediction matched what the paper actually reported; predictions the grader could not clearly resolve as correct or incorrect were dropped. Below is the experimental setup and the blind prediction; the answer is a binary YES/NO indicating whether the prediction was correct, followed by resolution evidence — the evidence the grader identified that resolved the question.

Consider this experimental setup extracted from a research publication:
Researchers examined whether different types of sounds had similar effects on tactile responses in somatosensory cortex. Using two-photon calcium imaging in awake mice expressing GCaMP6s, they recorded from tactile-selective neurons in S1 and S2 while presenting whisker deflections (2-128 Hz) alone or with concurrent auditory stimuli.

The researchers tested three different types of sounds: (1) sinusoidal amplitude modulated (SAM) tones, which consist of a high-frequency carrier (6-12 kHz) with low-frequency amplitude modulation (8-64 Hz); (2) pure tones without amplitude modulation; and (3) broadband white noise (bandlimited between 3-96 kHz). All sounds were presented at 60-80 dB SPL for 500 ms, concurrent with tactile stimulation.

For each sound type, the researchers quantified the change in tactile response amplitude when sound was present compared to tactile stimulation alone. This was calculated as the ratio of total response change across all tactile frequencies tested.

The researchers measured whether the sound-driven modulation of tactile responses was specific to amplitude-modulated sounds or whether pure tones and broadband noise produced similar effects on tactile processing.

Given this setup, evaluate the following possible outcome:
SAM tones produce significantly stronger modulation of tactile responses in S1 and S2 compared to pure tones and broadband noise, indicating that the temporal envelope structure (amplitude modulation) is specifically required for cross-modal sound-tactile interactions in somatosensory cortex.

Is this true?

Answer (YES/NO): NO